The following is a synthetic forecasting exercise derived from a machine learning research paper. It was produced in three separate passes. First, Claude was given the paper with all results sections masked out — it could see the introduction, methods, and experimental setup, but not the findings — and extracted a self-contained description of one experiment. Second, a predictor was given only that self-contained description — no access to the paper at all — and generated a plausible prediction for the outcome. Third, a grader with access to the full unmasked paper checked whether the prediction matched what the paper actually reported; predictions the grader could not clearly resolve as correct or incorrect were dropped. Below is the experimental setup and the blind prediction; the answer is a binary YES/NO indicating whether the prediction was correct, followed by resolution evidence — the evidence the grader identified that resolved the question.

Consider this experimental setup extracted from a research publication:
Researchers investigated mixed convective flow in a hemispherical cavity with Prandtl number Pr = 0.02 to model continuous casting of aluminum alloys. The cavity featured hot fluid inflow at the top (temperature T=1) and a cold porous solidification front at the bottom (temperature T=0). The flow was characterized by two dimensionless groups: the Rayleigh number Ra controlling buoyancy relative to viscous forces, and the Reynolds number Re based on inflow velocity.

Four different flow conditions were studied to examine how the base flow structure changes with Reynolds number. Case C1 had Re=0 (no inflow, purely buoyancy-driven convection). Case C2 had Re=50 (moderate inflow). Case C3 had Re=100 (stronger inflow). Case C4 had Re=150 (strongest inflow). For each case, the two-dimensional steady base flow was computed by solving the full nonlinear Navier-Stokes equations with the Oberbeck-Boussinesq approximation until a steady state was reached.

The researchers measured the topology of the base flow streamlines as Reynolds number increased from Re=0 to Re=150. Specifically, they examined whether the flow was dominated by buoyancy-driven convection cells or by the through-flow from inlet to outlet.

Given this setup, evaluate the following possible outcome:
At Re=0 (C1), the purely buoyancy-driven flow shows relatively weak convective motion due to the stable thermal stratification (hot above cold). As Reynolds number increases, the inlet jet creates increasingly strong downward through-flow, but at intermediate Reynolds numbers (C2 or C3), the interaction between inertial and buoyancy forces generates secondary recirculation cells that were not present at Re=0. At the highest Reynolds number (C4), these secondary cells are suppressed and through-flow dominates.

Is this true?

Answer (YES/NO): NO